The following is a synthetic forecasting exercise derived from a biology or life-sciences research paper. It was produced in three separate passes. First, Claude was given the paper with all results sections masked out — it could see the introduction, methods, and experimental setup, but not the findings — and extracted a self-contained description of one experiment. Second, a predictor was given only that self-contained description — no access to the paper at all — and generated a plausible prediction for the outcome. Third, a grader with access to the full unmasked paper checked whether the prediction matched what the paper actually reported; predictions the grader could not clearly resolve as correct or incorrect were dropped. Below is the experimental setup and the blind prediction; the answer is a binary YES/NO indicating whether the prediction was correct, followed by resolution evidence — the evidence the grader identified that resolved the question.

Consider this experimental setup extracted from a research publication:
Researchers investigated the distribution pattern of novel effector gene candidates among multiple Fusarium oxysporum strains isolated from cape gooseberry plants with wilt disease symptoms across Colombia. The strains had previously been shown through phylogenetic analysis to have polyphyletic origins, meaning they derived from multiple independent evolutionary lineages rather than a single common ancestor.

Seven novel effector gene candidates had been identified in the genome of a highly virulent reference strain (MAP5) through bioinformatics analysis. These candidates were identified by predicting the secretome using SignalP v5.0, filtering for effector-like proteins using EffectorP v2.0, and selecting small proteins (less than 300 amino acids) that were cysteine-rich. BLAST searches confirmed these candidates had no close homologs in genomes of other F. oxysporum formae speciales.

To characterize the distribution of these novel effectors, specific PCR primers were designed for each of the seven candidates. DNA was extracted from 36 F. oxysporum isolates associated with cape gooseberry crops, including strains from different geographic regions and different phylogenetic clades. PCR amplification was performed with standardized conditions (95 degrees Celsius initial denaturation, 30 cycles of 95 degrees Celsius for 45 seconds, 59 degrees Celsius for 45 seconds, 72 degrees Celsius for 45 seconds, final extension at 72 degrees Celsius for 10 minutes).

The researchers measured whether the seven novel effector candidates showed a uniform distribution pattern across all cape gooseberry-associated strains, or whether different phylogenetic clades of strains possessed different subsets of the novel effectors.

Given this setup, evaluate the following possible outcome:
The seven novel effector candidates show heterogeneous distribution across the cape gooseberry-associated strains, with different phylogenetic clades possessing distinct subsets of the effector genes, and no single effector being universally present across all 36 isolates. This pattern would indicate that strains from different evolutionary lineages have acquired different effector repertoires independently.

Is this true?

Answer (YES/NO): NO